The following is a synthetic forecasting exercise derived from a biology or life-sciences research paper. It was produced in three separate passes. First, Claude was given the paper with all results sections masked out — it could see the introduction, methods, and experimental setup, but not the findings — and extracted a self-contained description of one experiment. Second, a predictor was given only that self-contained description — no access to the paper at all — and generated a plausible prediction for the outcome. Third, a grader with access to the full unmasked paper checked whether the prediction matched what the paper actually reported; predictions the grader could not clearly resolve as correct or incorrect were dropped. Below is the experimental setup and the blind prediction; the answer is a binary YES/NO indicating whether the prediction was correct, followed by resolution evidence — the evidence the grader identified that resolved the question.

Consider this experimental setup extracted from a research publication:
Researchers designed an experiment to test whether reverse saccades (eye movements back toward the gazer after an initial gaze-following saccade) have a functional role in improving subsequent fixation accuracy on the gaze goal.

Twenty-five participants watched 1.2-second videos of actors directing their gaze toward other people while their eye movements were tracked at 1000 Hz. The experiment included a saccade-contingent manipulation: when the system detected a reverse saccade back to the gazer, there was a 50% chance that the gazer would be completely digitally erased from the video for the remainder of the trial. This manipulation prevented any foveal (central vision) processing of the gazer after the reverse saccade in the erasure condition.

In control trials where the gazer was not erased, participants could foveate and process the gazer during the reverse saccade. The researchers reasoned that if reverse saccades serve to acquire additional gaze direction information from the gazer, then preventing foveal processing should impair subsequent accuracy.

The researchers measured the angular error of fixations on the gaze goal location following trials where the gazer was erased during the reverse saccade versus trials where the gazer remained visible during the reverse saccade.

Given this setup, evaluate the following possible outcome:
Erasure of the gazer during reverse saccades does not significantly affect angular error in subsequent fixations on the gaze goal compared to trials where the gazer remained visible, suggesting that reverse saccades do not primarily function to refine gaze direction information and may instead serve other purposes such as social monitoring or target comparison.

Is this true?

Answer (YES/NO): NO